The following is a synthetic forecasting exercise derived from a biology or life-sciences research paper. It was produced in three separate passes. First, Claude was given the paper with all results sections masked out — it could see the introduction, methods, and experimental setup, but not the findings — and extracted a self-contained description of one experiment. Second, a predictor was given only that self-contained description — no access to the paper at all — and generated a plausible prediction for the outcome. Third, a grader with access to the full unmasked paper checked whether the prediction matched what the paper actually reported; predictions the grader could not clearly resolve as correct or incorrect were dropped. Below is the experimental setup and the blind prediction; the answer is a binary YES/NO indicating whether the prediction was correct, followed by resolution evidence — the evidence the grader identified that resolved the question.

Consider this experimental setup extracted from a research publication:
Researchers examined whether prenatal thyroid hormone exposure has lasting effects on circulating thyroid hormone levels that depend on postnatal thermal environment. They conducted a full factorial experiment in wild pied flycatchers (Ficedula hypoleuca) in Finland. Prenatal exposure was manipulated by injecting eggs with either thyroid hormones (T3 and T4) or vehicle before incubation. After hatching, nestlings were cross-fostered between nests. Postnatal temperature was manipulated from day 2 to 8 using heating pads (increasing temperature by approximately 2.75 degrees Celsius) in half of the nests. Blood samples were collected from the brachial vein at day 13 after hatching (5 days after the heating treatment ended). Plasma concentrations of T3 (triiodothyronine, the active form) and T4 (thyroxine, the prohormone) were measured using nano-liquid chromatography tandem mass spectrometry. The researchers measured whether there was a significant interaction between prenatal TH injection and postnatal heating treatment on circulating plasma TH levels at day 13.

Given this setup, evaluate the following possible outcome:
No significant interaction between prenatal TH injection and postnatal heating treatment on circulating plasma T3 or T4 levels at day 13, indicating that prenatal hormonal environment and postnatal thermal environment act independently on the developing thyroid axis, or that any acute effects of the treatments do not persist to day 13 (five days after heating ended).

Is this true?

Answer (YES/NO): YES